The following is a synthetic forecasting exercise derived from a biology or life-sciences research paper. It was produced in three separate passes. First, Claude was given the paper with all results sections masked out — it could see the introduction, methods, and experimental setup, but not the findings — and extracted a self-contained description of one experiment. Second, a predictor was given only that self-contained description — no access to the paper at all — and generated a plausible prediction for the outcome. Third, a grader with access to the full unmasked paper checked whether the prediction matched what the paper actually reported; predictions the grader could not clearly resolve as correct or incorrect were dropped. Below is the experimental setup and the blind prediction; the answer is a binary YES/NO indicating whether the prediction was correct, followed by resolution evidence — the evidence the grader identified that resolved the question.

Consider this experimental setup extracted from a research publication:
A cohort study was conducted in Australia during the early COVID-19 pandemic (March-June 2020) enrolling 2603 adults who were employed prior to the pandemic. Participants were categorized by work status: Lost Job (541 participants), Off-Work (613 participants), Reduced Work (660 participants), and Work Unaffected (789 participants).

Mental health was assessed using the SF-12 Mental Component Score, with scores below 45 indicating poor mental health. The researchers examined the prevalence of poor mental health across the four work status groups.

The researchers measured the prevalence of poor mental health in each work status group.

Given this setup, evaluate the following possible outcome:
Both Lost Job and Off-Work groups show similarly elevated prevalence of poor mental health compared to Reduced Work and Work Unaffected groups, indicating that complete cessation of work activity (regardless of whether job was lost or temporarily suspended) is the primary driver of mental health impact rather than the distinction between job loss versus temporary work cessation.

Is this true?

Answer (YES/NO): NO